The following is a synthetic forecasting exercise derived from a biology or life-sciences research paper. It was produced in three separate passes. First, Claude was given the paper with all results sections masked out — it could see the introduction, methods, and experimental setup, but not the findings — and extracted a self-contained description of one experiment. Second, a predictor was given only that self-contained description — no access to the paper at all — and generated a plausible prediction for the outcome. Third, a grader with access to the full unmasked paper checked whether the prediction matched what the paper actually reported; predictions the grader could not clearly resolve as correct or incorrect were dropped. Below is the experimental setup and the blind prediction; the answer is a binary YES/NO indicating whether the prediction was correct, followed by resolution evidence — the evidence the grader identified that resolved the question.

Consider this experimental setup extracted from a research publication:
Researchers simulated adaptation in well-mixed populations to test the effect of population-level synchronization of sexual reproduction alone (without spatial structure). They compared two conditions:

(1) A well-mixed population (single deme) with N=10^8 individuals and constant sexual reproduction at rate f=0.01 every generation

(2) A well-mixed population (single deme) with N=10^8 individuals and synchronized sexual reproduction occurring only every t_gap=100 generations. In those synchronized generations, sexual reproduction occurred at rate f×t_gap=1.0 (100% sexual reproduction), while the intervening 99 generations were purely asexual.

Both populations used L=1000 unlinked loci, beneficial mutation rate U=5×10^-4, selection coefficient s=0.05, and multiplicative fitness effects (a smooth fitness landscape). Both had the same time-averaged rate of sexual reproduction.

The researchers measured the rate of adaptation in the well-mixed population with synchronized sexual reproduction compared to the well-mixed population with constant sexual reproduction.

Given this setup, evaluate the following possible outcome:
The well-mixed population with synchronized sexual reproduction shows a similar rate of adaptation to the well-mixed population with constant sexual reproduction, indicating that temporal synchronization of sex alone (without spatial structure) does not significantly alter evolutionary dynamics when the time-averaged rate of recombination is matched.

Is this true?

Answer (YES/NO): NO